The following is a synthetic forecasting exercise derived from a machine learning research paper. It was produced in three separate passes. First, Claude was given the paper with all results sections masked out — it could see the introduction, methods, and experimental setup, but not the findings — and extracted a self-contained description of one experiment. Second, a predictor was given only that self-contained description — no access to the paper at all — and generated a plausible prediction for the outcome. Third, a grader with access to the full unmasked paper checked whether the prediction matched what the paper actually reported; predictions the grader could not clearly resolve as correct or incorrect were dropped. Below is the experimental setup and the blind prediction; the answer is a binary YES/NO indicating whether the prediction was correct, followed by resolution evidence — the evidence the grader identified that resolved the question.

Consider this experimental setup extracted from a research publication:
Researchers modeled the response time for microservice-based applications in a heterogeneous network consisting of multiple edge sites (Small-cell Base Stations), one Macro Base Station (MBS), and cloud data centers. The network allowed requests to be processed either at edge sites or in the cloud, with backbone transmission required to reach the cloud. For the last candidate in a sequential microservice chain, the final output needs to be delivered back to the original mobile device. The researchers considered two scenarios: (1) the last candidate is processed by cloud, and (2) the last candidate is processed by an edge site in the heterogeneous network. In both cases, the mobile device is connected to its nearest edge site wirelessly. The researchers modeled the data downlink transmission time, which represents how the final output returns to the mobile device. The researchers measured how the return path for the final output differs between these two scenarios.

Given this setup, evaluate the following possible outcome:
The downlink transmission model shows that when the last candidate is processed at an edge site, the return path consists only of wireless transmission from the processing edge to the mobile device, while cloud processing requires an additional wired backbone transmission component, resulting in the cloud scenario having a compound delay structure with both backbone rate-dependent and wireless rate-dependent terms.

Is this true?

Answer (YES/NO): NO